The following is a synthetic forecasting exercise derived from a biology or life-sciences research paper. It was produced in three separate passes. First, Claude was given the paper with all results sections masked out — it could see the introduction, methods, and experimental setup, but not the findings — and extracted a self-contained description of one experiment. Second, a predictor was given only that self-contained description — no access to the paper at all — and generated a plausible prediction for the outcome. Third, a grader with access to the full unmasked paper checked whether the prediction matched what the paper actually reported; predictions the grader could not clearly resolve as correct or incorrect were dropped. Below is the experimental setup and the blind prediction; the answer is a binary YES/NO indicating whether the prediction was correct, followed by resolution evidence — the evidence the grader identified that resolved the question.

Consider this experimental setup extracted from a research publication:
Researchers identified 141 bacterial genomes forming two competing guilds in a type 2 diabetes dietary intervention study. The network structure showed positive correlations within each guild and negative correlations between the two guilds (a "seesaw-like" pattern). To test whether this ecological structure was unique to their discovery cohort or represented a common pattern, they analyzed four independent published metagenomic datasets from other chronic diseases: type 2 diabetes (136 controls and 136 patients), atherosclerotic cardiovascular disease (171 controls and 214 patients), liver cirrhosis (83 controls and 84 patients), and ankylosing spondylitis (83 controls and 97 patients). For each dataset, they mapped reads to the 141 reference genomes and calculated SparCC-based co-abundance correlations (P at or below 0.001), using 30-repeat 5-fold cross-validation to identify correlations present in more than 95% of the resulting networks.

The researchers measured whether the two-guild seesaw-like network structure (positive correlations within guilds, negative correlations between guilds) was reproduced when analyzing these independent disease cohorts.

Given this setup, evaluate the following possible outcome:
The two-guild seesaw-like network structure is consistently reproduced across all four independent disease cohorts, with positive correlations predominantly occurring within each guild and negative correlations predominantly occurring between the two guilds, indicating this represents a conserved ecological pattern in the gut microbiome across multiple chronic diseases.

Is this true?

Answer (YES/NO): YES